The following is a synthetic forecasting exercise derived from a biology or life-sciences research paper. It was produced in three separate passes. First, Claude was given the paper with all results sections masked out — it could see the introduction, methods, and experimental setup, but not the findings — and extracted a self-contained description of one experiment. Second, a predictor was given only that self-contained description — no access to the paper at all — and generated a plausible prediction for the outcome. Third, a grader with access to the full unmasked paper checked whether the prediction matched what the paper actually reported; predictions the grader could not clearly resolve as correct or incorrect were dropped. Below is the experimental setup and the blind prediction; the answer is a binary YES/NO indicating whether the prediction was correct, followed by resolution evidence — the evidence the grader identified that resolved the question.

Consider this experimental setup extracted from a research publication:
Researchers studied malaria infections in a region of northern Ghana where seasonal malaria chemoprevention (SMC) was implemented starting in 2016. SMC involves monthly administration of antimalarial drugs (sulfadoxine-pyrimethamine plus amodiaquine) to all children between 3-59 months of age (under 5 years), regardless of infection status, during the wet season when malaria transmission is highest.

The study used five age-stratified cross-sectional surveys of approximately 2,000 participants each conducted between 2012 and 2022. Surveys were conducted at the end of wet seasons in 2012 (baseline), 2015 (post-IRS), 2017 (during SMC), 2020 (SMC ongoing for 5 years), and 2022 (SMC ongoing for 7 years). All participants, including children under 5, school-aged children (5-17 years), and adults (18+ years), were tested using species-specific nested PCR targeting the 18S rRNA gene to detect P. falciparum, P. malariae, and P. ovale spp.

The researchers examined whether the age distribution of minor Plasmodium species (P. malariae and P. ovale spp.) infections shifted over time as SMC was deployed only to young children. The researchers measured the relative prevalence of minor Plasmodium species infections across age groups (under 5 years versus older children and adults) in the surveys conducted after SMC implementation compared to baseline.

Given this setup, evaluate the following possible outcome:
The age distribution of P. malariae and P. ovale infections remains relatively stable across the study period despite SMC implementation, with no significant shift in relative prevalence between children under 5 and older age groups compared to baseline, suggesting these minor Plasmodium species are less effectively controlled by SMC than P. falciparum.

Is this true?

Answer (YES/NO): NO